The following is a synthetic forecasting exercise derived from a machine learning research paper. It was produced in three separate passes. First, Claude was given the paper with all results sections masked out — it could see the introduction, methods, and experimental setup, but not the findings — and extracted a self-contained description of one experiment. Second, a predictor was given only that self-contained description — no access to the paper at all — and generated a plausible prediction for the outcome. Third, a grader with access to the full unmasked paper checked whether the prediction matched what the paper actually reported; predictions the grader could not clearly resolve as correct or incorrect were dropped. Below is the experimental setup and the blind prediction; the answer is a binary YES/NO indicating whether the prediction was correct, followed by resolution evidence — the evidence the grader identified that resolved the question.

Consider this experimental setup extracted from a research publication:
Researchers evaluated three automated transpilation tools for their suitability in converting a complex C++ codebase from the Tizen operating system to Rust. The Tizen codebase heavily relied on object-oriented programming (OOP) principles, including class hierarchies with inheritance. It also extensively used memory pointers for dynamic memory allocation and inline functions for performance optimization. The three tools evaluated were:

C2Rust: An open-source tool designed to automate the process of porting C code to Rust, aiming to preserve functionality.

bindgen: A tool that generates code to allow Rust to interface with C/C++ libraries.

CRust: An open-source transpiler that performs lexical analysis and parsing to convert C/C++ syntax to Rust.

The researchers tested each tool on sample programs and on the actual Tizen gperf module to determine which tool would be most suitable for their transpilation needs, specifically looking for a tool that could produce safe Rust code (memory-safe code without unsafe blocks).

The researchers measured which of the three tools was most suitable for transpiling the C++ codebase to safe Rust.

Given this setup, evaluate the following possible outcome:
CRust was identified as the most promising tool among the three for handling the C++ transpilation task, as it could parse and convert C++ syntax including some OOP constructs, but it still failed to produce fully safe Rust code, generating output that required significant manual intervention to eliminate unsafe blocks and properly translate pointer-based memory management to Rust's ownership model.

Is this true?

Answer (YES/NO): NO